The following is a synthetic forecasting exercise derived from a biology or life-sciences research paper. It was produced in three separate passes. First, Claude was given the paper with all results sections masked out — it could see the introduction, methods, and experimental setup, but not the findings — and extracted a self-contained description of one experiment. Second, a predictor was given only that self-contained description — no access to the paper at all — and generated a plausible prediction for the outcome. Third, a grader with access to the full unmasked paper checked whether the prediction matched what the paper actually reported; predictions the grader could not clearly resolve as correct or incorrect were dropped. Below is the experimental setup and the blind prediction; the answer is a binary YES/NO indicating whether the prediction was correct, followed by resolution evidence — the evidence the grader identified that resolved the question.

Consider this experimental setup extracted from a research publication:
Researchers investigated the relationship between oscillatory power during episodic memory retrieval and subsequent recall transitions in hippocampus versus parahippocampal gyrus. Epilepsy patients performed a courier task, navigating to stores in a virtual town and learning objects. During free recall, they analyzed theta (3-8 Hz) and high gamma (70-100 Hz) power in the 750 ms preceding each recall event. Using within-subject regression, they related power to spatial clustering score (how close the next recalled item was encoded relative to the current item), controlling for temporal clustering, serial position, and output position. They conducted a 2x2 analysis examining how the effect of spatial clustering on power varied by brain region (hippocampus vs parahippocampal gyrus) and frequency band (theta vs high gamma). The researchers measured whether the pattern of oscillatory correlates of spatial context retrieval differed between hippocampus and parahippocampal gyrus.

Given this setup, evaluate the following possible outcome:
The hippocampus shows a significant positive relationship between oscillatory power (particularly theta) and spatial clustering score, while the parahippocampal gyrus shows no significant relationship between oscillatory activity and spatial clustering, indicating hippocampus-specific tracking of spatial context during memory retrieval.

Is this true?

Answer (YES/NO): NO